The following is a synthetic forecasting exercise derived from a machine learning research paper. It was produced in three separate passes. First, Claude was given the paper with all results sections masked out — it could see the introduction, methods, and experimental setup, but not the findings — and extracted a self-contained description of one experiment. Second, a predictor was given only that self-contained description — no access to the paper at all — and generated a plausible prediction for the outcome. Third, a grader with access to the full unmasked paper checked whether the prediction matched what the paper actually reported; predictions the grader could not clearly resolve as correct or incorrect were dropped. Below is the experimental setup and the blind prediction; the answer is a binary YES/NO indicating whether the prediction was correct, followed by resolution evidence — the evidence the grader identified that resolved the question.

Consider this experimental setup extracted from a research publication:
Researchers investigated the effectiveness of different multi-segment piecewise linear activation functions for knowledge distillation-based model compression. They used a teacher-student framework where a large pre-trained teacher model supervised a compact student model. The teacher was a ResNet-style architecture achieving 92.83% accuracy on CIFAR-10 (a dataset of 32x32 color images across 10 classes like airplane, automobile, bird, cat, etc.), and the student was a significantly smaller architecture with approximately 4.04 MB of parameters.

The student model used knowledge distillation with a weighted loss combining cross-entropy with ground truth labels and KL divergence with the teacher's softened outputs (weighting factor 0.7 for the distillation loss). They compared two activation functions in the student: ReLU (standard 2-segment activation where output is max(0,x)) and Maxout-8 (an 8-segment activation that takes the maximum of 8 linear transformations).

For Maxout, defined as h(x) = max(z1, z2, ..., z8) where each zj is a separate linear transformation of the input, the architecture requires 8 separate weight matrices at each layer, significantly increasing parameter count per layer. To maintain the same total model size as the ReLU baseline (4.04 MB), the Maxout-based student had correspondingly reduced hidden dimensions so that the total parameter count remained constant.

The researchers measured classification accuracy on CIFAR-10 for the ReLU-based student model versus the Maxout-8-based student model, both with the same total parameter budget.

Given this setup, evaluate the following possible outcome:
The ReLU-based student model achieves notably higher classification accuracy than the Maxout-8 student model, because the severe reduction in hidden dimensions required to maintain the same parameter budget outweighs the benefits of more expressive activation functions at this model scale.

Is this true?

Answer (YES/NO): YES